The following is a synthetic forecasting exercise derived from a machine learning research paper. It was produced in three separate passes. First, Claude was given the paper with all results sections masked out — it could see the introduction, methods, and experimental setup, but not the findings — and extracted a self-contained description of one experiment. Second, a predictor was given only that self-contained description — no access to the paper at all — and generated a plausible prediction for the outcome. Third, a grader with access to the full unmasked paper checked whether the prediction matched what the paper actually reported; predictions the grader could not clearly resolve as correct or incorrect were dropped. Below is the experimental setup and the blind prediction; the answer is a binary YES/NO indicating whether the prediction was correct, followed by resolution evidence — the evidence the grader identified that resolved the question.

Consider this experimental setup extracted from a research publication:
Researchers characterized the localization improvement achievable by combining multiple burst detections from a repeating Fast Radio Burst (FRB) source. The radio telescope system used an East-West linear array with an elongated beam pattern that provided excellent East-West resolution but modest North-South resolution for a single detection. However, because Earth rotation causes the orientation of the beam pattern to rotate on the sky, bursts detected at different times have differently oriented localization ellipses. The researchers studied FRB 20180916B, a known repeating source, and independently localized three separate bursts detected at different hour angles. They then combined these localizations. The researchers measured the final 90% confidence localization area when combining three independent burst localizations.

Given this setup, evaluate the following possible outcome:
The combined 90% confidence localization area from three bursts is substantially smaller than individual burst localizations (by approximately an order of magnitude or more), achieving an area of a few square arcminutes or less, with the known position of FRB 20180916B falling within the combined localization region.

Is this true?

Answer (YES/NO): YES